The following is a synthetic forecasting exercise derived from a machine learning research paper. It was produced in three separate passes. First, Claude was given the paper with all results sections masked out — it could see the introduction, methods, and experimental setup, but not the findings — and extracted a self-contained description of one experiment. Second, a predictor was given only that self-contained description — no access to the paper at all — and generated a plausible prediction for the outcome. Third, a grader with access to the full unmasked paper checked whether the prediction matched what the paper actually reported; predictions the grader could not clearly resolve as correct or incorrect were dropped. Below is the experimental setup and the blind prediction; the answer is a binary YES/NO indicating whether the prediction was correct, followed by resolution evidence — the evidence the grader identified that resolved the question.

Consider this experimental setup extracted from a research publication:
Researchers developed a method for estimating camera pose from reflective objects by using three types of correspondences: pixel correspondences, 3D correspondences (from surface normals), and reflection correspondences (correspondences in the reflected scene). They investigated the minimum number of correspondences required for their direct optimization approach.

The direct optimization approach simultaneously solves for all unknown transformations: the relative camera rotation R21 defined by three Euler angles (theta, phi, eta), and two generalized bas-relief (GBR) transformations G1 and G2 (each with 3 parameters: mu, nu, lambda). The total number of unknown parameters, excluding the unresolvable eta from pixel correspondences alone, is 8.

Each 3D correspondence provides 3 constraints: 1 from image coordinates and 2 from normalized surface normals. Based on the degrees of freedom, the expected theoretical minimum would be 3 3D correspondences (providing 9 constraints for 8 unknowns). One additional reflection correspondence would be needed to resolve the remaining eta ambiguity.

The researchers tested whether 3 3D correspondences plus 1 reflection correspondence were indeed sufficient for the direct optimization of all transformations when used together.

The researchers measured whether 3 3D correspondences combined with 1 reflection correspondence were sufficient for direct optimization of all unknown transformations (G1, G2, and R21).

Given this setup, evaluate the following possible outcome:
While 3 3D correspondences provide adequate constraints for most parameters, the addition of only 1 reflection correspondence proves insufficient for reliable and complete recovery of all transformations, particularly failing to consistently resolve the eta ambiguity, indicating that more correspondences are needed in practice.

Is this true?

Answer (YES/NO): NO